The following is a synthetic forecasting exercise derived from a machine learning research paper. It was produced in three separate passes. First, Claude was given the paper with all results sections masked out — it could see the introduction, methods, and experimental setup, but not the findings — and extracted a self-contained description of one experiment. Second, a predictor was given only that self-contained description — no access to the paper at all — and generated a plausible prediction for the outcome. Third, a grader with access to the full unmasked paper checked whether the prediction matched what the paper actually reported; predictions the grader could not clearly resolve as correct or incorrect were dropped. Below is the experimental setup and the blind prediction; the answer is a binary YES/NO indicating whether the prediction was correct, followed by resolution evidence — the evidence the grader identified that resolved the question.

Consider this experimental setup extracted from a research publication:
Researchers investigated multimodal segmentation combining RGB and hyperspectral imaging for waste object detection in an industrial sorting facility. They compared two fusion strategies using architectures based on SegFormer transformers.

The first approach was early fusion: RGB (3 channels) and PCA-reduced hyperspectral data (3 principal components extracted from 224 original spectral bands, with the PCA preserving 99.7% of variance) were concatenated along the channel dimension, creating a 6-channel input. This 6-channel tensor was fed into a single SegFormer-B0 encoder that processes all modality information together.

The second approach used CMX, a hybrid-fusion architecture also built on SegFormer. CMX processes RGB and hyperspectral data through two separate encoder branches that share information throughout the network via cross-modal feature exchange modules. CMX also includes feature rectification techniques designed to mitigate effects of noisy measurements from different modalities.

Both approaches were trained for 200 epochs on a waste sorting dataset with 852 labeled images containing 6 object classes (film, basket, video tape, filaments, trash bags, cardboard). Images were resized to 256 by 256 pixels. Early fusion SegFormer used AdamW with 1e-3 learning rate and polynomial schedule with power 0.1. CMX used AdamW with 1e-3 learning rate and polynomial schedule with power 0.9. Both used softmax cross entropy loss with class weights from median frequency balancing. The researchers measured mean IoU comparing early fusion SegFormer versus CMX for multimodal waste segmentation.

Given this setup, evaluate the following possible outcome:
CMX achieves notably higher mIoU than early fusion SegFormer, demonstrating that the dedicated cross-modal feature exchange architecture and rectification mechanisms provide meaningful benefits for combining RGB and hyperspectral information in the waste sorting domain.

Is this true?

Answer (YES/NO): YES